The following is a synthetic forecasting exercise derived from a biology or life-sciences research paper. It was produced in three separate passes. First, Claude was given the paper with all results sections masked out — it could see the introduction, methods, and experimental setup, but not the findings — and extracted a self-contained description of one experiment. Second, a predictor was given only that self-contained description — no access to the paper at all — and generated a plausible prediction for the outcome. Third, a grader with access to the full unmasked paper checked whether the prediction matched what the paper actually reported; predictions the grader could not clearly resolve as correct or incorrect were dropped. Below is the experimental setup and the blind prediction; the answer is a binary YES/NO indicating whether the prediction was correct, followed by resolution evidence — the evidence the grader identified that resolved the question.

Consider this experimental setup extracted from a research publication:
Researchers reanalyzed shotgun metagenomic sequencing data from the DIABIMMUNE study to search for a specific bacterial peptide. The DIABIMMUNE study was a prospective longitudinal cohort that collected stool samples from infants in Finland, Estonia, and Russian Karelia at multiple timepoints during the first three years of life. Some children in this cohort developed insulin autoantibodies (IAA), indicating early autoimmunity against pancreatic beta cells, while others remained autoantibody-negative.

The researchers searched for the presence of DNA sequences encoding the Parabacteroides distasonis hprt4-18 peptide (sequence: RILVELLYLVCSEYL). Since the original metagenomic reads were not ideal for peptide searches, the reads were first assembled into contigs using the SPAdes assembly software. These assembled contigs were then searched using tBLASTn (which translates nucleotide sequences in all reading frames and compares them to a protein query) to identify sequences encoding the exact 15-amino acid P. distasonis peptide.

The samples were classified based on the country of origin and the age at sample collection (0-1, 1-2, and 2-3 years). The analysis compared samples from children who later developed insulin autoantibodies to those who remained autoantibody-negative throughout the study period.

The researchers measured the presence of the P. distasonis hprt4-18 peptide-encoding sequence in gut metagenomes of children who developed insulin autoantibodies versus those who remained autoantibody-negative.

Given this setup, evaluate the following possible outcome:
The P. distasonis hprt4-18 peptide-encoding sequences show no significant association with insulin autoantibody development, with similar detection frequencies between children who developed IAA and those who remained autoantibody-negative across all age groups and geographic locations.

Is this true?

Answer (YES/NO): NO